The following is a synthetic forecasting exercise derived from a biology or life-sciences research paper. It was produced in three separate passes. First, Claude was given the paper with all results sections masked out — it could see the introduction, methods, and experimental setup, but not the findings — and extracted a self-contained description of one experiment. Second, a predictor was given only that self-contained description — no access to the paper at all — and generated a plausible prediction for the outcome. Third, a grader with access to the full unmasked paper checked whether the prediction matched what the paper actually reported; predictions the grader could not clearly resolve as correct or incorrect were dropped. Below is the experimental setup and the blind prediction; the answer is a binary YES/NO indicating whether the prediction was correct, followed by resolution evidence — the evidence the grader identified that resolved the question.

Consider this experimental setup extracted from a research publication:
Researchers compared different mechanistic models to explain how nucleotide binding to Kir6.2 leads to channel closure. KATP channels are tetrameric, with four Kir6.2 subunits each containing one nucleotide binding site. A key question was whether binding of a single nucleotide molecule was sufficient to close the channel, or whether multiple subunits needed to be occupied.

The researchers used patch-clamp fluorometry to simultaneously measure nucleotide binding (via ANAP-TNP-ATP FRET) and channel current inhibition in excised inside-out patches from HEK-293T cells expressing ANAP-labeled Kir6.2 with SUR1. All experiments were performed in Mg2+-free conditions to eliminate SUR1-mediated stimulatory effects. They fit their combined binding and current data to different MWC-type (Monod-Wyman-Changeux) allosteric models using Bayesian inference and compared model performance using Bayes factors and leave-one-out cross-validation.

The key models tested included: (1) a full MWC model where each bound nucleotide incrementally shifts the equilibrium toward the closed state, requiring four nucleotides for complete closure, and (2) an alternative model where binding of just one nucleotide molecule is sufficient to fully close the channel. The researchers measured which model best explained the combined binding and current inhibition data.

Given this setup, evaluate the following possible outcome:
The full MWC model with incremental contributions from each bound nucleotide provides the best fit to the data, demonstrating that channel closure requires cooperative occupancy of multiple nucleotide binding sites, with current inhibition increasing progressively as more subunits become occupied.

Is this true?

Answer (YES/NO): NO